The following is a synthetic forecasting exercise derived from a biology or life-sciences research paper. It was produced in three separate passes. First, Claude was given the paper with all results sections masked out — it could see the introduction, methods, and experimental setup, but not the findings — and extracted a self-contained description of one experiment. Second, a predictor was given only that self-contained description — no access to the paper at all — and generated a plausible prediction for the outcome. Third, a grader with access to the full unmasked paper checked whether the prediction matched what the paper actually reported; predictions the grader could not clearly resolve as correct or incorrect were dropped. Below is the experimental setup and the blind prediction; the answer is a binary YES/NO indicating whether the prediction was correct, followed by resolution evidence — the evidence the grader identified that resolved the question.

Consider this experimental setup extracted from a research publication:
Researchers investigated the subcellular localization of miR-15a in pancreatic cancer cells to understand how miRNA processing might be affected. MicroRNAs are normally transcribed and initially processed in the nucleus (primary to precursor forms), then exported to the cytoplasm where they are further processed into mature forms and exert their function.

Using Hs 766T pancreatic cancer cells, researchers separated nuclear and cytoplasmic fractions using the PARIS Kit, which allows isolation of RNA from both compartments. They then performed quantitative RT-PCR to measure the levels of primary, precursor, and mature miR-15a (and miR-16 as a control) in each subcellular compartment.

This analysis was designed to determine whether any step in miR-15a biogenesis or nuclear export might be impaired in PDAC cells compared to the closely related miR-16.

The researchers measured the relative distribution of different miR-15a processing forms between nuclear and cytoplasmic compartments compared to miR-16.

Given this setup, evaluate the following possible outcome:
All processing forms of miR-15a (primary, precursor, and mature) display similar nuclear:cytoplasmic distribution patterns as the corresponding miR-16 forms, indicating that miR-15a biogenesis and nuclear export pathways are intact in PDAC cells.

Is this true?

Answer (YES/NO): NO